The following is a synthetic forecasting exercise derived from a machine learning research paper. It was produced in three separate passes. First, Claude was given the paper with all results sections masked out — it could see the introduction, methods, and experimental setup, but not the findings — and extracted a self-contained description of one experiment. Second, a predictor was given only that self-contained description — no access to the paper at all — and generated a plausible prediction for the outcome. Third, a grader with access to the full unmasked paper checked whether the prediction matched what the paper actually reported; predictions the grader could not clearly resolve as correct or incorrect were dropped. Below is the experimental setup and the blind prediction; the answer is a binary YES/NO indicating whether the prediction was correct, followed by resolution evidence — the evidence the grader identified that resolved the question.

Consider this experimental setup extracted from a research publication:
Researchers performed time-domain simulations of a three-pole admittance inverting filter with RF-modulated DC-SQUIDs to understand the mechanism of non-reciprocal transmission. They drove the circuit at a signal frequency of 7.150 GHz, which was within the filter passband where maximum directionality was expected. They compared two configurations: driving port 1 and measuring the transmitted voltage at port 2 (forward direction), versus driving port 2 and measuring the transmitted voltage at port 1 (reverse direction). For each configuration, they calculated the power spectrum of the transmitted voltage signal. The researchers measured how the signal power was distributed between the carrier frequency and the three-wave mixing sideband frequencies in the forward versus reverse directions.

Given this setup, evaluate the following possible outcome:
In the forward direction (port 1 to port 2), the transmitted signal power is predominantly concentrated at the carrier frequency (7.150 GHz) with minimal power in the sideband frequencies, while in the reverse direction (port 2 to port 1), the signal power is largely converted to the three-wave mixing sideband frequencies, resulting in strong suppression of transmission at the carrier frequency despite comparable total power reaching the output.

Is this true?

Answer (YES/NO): NO